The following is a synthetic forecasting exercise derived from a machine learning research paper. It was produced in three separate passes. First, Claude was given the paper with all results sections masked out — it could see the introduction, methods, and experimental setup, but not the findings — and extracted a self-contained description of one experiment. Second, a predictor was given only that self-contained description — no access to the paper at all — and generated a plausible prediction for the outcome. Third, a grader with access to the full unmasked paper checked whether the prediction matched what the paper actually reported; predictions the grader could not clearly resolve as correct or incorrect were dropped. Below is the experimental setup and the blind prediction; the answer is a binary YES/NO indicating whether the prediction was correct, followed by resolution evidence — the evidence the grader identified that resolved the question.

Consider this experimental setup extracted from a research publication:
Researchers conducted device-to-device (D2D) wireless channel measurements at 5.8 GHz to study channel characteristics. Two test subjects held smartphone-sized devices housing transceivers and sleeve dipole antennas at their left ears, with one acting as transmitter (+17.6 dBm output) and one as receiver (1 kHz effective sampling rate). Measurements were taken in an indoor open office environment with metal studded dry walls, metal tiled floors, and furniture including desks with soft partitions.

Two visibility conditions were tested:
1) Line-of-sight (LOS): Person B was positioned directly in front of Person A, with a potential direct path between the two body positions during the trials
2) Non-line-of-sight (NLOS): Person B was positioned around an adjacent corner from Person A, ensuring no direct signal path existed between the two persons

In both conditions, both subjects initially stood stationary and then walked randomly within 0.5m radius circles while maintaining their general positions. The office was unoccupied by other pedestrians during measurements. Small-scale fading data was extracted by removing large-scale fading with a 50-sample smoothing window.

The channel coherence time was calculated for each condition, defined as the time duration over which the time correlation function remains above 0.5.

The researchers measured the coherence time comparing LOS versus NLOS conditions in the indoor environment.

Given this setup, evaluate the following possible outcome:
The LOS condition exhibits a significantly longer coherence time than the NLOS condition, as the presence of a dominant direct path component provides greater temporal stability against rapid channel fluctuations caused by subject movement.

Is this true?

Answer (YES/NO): NO